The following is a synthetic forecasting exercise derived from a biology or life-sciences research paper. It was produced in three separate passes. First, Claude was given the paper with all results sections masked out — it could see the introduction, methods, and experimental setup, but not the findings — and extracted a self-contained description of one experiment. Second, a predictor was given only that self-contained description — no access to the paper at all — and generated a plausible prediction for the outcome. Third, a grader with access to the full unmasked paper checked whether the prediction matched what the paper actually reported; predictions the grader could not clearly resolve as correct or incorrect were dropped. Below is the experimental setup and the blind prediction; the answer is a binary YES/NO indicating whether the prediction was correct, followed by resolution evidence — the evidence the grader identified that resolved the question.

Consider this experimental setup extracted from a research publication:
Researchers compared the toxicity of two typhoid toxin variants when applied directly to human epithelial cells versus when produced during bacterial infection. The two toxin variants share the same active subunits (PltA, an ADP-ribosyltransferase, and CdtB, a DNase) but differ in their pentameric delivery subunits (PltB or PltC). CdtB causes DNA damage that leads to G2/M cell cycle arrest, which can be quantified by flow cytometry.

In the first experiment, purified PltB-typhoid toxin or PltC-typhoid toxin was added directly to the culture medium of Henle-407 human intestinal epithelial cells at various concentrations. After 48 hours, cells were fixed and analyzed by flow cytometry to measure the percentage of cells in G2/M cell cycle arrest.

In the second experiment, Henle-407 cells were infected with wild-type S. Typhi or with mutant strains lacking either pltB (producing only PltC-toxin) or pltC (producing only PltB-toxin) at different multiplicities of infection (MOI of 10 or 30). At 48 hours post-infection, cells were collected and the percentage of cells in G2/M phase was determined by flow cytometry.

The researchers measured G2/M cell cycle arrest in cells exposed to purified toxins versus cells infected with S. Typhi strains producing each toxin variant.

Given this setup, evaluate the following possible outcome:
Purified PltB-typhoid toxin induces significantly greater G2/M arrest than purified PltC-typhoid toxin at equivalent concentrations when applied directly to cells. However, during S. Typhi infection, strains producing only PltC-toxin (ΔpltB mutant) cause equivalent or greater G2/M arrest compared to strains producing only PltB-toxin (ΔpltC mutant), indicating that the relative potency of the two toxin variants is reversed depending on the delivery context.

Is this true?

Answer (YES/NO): NO